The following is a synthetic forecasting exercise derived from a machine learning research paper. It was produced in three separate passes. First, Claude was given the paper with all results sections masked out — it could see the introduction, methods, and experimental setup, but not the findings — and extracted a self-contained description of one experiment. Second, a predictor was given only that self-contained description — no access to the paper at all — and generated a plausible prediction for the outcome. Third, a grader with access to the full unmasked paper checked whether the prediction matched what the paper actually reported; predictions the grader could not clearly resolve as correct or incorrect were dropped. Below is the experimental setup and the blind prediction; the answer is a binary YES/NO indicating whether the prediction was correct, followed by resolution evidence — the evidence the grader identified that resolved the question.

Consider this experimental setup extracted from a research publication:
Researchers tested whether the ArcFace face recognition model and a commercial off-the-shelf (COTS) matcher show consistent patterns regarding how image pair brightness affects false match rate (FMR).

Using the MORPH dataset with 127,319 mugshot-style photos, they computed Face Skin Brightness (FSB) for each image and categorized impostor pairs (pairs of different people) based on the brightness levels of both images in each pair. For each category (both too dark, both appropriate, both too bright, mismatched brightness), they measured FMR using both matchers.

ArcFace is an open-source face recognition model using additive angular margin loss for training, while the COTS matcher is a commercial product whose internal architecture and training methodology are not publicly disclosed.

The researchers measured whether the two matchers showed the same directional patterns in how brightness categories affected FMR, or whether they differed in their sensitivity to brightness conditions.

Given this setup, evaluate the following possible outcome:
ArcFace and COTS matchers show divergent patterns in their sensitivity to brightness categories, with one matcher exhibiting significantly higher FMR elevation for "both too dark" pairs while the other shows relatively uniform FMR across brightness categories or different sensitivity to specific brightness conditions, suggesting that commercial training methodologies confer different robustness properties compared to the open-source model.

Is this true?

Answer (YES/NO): NO